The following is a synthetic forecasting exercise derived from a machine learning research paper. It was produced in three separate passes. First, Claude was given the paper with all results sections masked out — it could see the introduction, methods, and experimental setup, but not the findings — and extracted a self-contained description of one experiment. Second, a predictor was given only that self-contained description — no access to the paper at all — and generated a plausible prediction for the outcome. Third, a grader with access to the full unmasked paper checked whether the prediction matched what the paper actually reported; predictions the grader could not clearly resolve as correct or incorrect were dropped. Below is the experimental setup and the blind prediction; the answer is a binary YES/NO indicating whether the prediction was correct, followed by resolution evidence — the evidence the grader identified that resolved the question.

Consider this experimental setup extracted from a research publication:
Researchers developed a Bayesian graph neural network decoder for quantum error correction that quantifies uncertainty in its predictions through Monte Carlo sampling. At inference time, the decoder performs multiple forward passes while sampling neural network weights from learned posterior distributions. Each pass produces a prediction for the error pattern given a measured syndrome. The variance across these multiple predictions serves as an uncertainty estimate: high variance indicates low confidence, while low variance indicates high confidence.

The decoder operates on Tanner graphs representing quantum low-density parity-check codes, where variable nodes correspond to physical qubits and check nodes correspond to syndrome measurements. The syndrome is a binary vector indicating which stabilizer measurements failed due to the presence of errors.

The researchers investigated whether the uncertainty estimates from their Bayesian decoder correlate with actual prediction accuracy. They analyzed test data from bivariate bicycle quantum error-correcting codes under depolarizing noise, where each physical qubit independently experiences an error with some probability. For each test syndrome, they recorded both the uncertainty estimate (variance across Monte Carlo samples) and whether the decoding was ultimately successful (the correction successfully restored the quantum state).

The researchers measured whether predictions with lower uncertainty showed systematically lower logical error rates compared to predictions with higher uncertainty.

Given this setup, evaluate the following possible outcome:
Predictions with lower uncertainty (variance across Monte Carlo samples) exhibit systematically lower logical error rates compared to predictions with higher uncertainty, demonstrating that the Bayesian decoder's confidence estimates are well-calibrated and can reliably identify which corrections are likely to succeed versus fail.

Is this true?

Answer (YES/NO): YES